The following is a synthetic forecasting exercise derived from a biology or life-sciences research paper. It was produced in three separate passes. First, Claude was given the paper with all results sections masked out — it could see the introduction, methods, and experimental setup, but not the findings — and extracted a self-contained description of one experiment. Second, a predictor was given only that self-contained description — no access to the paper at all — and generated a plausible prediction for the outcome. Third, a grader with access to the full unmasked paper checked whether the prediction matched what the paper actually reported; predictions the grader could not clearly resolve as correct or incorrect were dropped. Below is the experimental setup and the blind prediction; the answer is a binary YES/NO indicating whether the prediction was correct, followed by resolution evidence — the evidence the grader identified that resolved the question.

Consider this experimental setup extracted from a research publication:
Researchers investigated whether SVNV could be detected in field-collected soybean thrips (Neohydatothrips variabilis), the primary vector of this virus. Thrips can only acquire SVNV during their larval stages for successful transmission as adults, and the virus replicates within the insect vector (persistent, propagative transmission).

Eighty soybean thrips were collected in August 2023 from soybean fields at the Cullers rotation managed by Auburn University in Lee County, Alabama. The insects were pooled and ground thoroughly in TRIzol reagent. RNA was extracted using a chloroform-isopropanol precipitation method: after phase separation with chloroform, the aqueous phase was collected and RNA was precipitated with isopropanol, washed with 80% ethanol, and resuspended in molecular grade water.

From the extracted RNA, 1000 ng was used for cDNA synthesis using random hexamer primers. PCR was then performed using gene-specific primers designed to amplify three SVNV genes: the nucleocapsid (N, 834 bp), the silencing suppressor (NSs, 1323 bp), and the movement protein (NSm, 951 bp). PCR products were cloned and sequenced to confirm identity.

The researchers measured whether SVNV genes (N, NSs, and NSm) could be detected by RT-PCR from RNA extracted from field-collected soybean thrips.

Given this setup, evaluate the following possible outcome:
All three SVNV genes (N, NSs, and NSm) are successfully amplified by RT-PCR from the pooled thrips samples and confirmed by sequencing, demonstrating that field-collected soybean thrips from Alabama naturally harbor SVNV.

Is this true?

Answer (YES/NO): NO